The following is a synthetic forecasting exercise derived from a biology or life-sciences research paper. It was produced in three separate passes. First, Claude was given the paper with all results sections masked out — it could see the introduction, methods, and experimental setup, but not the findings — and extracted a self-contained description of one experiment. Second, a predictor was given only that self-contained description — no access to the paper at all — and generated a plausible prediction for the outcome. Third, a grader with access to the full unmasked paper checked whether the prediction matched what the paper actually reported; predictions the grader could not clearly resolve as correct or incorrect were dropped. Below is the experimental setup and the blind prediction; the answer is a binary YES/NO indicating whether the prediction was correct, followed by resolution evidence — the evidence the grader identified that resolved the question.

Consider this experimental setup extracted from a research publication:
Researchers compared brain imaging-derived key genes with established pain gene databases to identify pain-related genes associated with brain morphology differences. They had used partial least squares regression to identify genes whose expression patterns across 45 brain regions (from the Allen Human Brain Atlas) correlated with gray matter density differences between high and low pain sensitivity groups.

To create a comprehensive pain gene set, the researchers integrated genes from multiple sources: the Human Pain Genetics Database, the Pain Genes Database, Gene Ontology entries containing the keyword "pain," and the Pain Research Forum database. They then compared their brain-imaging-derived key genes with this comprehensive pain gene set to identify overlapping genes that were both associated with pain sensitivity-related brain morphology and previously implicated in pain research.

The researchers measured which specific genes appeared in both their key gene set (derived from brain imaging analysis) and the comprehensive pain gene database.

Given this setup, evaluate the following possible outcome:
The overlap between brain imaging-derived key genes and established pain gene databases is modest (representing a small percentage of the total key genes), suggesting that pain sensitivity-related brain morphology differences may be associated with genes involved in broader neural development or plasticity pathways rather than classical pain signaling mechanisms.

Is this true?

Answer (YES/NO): NO